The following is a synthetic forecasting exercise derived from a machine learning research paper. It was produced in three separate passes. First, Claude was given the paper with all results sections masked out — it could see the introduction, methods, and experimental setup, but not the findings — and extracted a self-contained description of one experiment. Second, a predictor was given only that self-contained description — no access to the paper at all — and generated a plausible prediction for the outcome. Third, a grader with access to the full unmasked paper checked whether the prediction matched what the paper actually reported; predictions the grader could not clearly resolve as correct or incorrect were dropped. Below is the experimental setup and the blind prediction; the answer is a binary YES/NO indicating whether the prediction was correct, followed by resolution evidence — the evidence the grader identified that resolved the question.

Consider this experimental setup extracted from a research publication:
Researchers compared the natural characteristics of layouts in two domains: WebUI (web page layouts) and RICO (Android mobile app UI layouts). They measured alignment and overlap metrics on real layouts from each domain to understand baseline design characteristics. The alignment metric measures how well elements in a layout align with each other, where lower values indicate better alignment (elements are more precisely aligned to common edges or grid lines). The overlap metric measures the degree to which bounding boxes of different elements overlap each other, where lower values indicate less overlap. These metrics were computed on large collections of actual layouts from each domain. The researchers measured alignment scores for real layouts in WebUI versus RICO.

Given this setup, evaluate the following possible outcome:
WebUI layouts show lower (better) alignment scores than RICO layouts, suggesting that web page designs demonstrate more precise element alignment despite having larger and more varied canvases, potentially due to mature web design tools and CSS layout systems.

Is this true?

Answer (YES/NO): YES